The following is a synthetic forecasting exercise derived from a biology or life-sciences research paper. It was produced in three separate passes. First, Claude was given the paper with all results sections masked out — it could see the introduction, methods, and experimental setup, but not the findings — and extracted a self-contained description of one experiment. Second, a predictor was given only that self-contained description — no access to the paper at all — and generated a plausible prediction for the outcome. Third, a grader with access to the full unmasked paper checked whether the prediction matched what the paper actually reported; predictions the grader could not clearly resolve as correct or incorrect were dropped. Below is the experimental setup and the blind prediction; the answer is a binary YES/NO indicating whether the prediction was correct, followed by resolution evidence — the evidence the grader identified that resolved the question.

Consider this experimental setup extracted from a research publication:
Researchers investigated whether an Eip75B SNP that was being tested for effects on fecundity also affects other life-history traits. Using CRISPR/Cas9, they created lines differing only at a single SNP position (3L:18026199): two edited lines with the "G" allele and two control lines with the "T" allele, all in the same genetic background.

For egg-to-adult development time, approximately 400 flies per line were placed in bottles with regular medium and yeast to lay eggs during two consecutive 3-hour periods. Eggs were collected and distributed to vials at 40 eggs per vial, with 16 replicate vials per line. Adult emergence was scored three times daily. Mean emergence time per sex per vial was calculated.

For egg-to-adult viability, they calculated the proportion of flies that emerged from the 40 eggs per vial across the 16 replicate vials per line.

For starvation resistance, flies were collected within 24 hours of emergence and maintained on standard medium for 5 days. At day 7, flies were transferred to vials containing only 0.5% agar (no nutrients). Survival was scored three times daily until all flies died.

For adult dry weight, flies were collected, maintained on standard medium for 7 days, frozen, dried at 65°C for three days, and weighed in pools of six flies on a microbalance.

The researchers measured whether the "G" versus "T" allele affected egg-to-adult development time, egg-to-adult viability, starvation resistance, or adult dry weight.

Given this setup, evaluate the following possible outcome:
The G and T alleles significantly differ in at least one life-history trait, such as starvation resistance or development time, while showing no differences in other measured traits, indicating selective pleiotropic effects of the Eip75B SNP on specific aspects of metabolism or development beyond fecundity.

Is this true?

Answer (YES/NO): YES